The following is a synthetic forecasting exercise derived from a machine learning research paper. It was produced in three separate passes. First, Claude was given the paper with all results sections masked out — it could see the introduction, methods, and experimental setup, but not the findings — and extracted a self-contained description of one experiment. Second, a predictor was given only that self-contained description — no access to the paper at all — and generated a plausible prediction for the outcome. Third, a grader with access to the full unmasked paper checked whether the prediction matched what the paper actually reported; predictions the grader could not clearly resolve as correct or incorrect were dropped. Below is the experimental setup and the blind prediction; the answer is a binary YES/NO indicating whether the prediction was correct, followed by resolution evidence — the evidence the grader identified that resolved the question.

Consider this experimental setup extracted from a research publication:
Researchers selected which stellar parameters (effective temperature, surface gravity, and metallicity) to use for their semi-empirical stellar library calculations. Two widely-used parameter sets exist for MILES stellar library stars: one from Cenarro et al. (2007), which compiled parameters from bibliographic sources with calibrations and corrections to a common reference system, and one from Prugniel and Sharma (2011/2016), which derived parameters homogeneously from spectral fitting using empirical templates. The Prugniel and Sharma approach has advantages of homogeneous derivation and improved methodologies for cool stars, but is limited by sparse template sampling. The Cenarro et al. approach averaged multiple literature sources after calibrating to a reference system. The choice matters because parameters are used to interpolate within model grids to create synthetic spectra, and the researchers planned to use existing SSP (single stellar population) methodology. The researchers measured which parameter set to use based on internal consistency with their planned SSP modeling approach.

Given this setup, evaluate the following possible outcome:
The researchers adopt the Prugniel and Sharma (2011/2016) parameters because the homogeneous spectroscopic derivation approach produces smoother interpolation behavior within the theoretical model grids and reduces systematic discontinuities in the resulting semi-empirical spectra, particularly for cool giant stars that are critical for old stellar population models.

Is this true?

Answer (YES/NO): NO